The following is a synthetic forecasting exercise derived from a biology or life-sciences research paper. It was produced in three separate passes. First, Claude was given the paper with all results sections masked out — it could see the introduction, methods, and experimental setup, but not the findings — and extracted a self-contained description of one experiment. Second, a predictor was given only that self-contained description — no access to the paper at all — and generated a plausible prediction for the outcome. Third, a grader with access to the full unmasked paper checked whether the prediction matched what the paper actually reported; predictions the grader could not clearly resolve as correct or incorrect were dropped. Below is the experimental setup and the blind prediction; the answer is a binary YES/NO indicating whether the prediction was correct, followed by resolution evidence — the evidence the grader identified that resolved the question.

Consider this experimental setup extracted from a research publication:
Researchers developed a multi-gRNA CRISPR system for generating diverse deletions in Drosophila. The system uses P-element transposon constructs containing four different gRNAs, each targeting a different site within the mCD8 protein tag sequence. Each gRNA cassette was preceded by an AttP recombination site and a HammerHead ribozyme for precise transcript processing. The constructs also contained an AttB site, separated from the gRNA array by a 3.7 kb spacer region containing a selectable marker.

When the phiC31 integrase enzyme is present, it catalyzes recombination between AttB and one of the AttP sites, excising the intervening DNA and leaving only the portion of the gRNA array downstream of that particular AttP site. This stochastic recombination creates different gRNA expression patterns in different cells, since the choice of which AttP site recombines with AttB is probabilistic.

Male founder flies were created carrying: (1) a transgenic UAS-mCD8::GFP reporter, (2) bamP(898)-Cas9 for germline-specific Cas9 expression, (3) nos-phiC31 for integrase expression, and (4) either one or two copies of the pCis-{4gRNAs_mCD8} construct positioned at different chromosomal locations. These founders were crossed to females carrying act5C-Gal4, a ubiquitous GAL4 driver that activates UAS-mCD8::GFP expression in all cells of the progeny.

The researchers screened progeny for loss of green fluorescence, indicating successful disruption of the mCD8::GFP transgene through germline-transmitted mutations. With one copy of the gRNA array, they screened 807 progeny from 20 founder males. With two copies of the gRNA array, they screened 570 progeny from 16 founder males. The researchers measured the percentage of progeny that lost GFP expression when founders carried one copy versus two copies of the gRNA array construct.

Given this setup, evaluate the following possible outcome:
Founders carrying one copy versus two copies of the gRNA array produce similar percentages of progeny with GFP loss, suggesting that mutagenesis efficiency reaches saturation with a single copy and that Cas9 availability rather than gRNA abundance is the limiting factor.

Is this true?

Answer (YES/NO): YES